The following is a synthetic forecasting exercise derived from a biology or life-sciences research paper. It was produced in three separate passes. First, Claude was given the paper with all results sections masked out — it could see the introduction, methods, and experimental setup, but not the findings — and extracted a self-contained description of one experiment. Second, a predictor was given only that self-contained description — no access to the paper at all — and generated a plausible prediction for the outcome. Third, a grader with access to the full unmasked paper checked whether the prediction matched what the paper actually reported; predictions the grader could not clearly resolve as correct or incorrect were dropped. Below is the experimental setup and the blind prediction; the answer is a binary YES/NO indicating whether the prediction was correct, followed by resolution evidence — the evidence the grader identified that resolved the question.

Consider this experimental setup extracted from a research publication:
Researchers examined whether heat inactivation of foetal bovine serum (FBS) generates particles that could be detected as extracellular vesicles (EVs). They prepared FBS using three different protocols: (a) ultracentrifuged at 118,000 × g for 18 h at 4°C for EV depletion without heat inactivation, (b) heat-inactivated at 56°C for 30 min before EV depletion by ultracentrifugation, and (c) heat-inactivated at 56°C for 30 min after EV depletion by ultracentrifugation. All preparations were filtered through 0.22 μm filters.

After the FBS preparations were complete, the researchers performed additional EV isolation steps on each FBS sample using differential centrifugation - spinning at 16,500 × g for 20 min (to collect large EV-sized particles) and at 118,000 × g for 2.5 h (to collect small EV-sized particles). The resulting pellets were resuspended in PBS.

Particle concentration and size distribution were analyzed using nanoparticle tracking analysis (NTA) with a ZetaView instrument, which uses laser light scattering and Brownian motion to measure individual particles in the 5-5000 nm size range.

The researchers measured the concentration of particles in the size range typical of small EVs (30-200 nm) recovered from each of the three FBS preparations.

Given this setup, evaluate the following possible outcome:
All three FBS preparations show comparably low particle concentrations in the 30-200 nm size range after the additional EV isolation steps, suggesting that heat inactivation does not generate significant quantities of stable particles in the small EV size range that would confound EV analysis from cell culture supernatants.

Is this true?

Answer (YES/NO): NO